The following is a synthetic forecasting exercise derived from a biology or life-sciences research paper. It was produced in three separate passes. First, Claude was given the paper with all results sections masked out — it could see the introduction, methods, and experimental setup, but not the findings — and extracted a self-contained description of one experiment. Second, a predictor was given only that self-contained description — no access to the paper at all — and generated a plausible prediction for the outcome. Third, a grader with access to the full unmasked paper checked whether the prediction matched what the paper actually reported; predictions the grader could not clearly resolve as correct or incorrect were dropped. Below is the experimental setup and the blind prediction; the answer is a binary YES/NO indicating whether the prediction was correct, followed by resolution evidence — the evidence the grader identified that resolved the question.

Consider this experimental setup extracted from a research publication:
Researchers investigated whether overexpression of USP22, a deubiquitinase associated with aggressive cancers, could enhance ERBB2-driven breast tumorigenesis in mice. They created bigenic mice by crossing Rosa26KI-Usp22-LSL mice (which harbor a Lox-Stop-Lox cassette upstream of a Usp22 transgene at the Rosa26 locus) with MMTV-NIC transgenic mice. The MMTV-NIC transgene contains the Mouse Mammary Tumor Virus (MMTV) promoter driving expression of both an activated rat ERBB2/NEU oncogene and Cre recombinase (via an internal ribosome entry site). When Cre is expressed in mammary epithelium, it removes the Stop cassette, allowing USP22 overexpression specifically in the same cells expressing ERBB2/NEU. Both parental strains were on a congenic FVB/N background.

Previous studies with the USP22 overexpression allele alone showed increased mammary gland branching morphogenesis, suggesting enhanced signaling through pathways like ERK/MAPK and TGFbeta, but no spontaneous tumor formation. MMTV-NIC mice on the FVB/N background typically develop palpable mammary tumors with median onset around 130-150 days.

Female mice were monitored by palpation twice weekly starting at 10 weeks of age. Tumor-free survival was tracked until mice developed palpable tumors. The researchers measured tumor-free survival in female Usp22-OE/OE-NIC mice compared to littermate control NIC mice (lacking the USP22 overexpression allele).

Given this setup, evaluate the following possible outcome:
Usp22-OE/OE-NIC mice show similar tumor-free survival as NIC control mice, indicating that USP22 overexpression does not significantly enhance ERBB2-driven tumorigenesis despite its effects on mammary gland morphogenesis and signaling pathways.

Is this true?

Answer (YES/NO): YES